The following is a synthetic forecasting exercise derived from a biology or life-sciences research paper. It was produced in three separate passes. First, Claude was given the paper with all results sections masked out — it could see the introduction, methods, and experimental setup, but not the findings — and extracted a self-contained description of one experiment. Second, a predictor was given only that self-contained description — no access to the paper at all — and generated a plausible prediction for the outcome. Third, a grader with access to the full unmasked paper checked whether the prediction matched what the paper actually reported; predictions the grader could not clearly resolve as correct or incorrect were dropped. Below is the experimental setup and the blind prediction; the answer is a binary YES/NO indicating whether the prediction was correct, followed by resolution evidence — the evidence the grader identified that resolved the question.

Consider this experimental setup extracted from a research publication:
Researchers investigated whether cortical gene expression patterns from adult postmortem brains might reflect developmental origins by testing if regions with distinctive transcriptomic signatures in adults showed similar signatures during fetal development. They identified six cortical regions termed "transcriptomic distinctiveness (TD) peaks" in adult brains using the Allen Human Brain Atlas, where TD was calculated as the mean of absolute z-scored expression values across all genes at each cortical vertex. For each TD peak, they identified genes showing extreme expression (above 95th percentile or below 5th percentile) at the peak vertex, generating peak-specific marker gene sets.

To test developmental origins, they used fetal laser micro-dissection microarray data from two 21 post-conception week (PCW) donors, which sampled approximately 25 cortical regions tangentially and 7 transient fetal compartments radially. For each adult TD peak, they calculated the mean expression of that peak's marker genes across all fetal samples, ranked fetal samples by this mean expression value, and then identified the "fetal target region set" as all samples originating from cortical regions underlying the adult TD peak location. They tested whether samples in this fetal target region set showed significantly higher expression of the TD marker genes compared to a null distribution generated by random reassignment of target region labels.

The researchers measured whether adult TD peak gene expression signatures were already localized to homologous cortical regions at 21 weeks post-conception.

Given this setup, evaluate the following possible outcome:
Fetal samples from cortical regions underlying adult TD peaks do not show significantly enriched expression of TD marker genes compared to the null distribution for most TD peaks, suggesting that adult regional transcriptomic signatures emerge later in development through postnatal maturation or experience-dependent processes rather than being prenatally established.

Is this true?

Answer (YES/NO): NO